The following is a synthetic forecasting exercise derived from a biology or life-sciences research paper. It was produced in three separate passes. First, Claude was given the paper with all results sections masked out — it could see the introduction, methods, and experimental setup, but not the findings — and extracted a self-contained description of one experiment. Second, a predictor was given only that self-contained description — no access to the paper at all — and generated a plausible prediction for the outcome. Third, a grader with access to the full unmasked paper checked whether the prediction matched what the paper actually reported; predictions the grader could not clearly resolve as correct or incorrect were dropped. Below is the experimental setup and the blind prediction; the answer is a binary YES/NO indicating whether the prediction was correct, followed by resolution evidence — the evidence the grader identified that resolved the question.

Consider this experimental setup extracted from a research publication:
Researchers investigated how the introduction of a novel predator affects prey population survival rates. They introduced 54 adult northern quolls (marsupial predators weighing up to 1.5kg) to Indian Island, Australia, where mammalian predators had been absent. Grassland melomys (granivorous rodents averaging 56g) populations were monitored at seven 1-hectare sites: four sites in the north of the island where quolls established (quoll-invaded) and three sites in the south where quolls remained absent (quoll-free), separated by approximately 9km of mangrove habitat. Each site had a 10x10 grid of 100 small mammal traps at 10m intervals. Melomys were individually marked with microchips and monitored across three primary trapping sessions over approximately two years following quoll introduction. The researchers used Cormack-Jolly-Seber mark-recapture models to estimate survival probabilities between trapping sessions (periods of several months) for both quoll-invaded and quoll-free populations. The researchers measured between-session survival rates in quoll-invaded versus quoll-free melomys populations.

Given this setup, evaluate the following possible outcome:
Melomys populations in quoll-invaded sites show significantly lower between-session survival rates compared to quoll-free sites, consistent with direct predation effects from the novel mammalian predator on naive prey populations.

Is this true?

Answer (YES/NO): YES